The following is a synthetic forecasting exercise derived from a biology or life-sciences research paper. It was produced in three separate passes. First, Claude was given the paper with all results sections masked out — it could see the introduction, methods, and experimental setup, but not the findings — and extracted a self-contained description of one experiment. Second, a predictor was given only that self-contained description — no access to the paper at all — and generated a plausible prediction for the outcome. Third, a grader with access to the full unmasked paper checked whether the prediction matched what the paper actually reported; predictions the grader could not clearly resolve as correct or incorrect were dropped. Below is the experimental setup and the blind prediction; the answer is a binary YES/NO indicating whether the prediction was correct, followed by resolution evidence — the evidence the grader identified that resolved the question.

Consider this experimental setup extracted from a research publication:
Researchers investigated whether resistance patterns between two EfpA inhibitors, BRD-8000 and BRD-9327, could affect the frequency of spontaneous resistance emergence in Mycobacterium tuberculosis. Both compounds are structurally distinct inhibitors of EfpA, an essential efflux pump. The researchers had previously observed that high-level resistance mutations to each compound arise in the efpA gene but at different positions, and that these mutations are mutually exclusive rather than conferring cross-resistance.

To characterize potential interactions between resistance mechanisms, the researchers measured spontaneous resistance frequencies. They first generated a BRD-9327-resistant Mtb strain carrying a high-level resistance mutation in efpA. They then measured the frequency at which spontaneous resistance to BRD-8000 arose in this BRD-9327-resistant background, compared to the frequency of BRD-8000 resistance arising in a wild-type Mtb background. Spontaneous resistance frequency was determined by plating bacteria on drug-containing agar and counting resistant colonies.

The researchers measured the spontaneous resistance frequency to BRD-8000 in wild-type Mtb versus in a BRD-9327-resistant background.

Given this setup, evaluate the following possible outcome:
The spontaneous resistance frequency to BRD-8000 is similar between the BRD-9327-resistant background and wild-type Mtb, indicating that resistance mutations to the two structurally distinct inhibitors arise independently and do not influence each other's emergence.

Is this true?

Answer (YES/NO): NO